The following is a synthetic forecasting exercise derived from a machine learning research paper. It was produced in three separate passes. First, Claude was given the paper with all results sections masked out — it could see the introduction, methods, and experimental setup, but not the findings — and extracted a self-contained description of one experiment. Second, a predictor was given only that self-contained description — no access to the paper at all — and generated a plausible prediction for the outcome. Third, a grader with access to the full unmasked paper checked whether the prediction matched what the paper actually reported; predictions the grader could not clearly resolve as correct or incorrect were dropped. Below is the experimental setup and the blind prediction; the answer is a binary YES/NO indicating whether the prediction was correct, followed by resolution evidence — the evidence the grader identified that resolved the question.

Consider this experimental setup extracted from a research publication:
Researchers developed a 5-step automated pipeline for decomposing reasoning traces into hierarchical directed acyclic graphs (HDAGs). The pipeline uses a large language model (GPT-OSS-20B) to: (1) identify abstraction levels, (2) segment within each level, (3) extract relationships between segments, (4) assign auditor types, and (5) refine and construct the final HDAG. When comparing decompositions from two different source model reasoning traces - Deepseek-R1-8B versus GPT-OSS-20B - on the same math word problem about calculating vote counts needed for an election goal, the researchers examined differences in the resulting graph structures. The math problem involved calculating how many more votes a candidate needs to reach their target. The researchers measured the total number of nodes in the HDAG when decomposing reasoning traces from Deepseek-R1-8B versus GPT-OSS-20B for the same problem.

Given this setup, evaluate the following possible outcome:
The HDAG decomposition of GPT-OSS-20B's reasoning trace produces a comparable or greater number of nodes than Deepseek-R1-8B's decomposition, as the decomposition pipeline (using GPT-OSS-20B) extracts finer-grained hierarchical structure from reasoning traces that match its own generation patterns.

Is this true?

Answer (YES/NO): YES